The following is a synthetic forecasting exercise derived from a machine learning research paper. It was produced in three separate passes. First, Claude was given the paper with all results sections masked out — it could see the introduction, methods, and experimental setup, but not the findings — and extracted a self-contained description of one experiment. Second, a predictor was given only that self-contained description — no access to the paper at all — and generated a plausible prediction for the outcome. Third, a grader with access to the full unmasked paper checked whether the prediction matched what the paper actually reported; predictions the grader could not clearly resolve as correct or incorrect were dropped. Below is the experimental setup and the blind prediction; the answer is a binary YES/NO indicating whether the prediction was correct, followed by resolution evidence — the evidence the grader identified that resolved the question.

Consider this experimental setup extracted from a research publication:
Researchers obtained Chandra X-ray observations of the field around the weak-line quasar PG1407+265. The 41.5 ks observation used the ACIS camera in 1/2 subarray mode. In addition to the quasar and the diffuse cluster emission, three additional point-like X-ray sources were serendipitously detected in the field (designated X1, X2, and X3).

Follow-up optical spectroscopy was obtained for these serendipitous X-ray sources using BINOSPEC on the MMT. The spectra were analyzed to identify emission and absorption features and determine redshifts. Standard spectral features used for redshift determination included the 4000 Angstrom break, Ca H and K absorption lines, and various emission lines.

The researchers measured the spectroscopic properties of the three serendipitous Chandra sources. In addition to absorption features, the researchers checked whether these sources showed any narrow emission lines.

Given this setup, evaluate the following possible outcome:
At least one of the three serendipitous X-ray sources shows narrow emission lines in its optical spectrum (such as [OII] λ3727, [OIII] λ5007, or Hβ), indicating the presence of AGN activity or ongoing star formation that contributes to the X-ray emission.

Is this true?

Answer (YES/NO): YES